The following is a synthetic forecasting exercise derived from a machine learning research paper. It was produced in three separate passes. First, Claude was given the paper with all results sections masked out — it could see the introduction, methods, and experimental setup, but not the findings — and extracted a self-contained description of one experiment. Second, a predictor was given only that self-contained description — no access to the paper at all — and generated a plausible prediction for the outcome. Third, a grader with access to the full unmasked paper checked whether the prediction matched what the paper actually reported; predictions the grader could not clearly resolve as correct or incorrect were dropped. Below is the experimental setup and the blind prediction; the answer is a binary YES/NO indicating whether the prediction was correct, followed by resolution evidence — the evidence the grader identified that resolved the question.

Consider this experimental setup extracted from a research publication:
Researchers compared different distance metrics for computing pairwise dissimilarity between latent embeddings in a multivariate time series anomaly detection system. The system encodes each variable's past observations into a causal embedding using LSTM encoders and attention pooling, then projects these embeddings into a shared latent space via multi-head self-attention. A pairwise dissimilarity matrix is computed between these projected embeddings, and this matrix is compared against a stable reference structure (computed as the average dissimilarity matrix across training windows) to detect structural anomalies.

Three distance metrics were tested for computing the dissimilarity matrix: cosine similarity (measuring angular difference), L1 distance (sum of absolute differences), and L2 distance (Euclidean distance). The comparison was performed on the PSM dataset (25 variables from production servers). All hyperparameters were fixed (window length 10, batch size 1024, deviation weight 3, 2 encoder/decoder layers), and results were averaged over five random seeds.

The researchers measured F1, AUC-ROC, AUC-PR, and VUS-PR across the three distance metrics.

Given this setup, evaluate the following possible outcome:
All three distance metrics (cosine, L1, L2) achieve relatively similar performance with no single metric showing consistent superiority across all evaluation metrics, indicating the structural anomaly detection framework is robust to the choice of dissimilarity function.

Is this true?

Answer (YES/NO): NO